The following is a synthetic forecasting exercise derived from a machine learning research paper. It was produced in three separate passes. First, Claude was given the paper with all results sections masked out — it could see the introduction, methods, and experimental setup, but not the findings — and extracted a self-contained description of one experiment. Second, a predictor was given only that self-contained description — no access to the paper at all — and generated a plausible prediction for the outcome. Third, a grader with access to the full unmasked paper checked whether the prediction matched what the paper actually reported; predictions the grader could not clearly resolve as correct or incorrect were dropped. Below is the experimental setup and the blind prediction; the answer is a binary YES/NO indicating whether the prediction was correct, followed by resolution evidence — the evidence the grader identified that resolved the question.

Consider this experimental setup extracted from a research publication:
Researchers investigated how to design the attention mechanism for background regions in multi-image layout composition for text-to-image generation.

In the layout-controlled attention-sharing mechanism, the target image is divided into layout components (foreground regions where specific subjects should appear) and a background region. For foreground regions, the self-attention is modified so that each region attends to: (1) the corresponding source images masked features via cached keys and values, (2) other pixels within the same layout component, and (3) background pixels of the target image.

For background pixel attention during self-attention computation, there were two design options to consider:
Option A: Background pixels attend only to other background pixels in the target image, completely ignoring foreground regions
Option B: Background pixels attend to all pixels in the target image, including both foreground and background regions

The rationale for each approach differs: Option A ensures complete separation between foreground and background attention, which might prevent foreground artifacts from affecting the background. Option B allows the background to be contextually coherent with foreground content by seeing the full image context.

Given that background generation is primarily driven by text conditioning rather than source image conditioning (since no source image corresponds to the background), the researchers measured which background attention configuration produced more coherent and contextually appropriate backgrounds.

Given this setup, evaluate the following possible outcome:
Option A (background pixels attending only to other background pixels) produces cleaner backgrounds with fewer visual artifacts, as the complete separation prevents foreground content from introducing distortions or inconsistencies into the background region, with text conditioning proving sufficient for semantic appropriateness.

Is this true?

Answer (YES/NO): NO